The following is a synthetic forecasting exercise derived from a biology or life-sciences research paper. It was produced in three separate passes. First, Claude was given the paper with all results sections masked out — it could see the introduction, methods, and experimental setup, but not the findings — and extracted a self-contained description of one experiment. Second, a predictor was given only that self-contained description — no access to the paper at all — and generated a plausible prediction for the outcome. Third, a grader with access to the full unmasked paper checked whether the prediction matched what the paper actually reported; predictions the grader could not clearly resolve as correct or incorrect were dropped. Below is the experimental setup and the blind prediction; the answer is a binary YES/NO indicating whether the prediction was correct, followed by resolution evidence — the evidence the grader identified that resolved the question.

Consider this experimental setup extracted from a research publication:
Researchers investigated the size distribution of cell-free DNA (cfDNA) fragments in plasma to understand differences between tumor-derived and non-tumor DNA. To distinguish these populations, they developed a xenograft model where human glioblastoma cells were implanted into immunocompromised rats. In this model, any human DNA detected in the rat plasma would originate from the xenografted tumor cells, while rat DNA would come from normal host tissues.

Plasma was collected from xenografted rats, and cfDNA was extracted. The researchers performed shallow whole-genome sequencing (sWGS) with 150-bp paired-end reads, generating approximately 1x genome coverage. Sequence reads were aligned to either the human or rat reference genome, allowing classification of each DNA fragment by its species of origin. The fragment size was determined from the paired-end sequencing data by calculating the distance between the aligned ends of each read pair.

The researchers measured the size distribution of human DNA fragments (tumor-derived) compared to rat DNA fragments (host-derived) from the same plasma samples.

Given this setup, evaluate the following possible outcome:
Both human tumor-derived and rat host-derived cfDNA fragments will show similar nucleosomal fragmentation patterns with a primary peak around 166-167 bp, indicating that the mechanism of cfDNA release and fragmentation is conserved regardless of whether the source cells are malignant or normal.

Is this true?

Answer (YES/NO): NO